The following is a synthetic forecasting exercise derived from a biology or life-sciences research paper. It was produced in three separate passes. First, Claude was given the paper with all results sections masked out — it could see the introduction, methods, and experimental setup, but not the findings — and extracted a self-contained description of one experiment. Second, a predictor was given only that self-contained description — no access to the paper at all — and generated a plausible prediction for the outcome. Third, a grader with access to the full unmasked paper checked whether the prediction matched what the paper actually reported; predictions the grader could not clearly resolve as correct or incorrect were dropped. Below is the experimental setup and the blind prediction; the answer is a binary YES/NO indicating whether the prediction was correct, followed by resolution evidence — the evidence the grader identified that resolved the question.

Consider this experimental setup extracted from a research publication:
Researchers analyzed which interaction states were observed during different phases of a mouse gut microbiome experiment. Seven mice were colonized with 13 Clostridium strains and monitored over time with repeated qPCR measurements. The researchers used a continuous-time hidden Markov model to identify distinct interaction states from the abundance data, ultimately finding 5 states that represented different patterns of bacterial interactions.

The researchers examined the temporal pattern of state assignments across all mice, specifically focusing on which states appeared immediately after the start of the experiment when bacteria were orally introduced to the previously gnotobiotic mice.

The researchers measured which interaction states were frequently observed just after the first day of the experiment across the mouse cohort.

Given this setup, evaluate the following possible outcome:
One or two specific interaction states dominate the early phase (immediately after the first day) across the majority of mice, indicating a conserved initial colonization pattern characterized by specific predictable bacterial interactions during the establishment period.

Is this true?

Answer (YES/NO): YES